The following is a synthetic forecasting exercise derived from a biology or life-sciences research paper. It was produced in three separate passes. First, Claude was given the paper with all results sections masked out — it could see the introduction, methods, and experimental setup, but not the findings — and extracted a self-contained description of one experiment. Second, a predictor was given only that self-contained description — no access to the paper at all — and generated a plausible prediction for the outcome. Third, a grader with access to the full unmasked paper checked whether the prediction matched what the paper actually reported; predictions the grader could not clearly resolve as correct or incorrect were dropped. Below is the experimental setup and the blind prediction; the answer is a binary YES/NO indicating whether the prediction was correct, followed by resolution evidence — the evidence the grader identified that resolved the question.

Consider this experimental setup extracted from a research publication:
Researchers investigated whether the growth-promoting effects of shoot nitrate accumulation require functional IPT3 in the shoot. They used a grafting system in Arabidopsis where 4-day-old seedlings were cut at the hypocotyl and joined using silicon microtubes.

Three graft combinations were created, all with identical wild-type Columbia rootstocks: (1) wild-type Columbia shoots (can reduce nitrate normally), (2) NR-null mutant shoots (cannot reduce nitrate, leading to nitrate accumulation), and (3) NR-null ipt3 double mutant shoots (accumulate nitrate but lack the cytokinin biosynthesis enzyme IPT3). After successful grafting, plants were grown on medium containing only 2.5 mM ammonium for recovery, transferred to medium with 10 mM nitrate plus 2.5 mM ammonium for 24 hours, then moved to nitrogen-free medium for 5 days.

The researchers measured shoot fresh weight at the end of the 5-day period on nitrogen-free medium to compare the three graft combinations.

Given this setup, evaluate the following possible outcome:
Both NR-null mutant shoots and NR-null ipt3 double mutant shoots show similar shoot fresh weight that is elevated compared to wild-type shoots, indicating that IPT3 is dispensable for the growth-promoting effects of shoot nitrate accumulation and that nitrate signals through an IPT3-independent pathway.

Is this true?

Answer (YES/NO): NO